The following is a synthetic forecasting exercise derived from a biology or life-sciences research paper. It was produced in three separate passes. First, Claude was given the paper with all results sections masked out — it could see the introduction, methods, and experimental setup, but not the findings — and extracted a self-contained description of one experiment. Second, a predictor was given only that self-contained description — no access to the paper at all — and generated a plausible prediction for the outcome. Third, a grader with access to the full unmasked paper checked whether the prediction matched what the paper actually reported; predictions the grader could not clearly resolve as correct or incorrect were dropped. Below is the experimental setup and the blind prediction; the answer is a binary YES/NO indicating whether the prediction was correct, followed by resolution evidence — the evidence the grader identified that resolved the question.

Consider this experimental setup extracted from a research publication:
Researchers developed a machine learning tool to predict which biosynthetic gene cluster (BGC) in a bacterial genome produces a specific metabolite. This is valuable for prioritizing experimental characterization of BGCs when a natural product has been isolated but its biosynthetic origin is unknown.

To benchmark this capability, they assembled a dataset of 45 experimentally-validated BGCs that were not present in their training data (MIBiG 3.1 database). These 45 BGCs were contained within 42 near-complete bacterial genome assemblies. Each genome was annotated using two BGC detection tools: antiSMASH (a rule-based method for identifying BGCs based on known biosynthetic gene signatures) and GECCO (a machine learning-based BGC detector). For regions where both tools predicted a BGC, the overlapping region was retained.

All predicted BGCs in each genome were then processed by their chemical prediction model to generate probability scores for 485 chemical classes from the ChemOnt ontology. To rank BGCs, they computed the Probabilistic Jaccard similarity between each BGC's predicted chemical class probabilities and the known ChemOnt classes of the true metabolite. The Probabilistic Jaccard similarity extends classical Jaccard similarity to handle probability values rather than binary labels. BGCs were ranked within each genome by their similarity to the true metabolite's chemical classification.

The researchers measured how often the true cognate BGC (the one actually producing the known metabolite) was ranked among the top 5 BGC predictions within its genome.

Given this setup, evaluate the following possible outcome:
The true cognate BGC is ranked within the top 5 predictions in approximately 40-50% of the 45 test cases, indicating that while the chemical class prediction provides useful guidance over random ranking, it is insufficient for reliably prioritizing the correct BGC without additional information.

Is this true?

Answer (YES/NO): NO